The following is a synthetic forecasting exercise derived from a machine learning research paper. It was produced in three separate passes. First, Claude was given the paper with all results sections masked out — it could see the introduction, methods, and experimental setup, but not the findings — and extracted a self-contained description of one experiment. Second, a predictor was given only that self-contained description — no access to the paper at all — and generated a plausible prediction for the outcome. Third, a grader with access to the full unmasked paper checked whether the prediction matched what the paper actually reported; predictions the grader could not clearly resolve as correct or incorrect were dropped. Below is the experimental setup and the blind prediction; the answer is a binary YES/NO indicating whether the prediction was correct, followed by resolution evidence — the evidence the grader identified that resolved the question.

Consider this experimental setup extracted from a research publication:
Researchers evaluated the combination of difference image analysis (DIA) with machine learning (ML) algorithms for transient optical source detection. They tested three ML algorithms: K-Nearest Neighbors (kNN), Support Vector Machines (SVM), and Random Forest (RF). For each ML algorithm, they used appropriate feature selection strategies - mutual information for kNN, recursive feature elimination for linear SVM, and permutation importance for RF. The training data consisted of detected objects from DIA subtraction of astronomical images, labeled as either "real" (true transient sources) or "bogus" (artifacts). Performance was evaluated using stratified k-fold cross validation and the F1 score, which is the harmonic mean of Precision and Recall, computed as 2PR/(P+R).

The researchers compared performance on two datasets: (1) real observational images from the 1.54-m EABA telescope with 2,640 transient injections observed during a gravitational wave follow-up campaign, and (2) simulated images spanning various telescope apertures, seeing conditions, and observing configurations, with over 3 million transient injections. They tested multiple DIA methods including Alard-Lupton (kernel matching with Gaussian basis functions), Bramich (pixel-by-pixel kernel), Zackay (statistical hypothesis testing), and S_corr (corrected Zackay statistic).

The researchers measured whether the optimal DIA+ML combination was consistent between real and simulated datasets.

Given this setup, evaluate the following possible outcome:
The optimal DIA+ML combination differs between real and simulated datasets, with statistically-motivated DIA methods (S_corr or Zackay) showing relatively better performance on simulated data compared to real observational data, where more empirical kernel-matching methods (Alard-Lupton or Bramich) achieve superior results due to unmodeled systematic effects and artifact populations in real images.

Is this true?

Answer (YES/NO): NO